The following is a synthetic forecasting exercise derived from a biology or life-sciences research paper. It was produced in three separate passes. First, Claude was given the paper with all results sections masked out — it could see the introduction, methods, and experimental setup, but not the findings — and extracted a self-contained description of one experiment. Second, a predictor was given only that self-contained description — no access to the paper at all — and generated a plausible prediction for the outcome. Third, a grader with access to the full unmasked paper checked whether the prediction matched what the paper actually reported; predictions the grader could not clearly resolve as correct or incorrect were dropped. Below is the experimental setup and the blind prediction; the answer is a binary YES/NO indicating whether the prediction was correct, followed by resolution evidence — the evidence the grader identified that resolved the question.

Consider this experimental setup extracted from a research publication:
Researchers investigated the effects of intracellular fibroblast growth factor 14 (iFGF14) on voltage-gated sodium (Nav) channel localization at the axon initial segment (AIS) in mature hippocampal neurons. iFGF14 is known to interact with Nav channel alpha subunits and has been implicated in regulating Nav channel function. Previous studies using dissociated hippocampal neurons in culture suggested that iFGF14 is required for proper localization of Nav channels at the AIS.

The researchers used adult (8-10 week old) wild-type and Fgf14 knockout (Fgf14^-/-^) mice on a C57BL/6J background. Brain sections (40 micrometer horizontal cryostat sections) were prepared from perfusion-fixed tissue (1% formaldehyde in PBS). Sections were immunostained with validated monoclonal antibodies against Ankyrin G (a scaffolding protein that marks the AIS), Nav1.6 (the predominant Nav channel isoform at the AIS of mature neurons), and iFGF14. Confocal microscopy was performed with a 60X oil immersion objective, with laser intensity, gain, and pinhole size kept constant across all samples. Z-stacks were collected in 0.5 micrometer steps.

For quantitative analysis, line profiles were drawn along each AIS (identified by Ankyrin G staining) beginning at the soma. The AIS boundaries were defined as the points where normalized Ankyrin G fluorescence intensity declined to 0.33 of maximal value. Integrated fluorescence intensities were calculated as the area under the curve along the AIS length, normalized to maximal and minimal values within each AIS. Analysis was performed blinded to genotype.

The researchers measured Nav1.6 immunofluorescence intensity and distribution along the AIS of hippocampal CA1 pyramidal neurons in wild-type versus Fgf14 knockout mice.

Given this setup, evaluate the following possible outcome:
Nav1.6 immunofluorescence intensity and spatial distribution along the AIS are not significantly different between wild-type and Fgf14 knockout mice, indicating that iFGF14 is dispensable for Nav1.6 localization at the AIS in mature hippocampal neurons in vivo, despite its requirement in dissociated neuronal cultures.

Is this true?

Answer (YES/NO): YES